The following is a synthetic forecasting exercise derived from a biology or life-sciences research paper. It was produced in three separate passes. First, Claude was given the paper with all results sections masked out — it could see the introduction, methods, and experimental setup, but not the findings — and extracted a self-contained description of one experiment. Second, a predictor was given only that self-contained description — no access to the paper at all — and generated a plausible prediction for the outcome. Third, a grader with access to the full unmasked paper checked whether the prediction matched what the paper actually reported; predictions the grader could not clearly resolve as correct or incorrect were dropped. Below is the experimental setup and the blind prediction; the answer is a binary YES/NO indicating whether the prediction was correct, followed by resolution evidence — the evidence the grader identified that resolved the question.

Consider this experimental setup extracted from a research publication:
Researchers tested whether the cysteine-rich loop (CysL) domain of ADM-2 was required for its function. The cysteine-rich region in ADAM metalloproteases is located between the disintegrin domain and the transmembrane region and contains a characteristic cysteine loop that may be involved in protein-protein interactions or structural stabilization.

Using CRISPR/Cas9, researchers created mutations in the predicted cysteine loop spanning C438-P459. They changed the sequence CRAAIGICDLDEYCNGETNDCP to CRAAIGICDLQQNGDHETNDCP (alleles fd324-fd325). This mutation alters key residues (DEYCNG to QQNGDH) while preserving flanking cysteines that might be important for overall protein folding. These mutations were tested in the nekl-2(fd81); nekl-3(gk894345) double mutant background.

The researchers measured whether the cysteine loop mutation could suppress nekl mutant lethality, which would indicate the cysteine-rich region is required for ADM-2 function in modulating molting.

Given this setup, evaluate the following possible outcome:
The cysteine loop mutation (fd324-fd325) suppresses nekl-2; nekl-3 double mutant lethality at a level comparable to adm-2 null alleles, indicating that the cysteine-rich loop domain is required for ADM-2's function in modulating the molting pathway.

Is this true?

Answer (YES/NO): YES